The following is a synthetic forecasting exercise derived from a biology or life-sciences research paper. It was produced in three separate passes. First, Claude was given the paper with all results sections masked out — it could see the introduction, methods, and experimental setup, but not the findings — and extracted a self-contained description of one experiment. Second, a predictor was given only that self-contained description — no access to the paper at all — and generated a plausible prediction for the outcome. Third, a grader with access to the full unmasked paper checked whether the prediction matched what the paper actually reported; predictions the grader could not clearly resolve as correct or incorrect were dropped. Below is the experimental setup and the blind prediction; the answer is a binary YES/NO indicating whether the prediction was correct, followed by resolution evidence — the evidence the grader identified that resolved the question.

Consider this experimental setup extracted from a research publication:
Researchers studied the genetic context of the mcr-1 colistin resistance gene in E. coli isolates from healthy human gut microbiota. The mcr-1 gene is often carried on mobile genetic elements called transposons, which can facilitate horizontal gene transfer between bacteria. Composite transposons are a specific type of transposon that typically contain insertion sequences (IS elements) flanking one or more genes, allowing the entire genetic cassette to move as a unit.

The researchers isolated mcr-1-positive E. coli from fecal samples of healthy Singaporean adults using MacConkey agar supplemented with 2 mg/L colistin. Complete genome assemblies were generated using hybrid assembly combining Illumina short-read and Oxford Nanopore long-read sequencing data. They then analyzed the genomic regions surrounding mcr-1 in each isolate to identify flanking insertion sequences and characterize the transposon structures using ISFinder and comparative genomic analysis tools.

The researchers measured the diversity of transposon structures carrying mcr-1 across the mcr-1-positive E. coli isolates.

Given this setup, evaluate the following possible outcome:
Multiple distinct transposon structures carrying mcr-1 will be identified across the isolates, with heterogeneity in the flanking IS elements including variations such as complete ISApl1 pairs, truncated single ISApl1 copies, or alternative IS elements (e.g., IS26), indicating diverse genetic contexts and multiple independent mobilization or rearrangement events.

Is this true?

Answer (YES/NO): YES